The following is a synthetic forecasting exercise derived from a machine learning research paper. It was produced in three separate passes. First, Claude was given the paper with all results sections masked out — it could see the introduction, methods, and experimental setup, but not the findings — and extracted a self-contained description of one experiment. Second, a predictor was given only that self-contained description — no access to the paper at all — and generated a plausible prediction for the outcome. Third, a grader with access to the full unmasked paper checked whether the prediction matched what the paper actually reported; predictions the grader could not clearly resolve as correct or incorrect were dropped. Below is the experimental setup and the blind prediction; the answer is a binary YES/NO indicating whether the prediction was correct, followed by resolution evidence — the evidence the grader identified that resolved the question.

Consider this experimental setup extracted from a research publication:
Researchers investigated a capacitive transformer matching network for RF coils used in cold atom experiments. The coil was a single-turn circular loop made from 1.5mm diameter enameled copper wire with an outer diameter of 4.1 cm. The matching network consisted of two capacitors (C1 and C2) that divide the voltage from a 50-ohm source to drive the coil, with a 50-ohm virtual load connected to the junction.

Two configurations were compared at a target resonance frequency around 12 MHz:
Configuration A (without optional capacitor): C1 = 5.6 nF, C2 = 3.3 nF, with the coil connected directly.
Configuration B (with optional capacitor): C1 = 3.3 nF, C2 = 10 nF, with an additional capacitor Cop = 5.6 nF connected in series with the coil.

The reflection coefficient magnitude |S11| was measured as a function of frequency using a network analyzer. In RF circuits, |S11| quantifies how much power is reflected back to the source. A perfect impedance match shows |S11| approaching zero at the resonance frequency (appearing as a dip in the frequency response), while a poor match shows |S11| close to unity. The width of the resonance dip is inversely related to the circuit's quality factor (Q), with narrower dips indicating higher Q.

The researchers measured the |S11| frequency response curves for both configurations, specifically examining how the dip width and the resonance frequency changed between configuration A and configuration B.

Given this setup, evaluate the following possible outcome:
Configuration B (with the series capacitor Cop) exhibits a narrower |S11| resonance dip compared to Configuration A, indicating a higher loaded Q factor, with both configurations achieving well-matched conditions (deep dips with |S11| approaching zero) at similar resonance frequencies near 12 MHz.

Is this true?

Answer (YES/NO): YES